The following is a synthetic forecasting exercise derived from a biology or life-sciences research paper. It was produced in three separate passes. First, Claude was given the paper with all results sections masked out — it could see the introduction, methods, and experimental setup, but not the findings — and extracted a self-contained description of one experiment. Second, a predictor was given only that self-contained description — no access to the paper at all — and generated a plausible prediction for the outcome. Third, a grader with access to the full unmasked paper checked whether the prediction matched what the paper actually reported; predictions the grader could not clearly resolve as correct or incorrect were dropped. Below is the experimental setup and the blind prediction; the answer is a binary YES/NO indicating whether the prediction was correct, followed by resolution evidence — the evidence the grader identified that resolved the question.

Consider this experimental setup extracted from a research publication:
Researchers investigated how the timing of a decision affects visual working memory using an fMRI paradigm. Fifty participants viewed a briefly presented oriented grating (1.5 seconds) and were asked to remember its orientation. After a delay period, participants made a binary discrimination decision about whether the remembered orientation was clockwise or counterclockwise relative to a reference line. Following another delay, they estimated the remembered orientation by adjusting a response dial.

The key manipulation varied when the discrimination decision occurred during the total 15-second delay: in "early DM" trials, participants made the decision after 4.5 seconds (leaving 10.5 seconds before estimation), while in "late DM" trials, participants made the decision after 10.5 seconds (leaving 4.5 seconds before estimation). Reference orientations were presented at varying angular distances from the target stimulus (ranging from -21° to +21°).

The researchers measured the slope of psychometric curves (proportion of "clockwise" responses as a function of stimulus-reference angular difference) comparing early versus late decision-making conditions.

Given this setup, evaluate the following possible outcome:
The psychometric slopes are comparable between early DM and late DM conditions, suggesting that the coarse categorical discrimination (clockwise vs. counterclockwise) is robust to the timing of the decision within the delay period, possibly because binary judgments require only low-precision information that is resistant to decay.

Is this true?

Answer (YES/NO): NO